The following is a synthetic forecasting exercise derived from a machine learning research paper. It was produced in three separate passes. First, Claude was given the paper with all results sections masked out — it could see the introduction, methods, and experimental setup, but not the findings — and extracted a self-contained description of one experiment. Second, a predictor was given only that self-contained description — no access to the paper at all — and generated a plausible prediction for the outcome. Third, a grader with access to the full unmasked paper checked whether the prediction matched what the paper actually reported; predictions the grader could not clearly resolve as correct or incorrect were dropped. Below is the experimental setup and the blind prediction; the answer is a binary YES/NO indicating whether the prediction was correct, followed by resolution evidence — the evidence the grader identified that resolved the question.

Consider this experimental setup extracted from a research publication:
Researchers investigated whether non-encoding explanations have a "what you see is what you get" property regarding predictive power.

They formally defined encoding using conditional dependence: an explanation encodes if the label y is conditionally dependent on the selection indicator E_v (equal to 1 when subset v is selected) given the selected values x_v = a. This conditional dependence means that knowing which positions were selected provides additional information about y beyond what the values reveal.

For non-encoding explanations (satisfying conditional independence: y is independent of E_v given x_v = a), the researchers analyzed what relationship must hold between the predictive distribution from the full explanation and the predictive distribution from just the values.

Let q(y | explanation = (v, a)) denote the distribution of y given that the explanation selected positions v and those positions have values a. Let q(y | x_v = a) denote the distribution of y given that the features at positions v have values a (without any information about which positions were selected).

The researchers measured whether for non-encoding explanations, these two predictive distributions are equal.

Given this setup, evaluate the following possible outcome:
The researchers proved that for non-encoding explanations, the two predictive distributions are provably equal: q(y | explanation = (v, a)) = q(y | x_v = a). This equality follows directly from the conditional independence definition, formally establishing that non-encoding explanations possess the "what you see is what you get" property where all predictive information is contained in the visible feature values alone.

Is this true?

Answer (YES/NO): YES